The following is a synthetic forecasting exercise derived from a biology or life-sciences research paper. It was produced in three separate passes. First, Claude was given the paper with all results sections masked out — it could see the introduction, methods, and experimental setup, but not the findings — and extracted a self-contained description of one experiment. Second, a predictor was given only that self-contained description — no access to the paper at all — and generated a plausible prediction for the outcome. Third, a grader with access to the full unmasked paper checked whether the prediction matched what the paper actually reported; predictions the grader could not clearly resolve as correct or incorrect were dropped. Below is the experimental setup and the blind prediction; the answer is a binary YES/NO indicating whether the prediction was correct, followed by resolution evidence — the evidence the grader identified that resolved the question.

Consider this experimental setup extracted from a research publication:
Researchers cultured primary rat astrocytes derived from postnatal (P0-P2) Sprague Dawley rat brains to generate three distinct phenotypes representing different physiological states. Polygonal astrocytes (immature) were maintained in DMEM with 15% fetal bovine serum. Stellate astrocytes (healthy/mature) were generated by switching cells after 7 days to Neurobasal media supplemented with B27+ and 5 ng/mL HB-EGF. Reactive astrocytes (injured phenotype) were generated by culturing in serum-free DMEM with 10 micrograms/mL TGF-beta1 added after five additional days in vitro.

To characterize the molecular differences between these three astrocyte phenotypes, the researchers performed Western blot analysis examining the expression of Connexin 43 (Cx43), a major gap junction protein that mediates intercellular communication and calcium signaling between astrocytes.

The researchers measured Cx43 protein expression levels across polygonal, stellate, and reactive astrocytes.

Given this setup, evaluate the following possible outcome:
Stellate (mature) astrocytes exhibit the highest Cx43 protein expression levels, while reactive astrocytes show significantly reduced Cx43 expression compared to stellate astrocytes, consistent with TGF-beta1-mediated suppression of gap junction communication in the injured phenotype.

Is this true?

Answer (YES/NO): NO